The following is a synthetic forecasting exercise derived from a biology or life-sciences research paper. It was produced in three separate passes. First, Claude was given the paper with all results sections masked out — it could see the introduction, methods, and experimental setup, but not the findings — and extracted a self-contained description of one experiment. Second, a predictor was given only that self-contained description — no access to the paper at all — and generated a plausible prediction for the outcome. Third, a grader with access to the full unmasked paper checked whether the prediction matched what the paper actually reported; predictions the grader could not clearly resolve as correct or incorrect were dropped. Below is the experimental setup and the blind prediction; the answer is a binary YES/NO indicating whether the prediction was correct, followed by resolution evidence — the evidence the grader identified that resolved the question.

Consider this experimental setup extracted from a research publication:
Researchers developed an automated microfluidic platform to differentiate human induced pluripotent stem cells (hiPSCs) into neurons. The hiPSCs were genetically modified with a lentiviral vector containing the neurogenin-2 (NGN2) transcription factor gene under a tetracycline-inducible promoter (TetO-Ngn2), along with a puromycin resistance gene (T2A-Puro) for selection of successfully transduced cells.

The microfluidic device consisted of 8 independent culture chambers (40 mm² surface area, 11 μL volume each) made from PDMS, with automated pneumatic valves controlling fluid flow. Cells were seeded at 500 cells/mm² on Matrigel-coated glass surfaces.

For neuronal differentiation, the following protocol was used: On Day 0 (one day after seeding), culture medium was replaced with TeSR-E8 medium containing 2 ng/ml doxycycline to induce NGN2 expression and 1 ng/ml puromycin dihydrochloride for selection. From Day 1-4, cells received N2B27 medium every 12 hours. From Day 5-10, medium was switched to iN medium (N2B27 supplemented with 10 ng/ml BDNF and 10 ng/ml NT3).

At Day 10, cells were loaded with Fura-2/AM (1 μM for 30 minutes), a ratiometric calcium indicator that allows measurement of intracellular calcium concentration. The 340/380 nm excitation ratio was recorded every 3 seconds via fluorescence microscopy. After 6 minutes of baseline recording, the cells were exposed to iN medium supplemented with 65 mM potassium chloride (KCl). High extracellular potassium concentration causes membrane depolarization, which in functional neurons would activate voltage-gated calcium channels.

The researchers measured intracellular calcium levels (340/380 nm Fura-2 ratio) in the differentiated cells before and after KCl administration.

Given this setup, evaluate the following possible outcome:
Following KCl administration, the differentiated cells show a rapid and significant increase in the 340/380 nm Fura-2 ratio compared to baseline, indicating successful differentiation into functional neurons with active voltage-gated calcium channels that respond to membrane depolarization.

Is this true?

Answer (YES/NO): YES